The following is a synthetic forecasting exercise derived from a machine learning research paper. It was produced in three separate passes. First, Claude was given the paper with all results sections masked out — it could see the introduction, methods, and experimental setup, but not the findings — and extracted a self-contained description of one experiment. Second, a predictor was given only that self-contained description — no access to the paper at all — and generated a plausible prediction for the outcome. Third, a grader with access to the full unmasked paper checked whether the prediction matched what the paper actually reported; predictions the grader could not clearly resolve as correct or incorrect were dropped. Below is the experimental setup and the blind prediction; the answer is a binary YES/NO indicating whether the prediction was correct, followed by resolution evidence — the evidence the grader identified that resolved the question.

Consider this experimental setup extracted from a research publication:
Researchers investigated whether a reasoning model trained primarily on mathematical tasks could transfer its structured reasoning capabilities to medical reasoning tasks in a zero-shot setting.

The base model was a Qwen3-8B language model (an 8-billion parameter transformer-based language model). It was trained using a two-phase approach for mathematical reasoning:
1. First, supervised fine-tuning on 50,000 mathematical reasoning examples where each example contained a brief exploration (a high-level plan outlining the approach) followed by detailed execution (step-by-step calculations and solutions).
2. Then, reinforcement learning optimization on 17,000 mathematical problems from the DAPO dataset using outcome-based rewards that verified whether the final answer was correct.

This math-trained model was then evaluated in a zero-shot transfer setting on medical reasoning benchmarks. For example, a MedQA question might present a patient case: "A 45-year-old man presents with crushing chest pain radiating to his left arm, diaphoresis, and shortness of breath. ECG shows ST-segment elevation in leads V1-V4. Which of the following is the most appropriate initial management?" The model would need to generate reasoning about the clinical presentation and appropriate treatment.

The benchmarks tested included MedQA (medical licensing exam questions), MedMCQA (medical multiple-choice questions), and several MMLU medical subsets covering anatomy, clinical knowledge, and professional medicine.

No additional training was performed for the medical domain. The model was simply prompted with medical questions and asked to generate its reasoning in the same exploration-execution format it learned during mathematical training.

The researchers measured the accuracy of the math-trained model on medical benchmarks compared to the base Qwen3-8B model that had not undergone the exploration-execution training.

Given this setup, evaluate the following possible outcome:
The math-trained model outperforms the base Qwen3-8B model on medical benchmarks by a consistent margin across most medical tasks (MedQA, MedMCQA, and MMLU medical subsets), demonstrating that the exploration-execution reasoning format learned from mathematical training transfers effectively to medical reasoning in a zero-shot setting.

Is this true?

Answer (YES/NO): YES